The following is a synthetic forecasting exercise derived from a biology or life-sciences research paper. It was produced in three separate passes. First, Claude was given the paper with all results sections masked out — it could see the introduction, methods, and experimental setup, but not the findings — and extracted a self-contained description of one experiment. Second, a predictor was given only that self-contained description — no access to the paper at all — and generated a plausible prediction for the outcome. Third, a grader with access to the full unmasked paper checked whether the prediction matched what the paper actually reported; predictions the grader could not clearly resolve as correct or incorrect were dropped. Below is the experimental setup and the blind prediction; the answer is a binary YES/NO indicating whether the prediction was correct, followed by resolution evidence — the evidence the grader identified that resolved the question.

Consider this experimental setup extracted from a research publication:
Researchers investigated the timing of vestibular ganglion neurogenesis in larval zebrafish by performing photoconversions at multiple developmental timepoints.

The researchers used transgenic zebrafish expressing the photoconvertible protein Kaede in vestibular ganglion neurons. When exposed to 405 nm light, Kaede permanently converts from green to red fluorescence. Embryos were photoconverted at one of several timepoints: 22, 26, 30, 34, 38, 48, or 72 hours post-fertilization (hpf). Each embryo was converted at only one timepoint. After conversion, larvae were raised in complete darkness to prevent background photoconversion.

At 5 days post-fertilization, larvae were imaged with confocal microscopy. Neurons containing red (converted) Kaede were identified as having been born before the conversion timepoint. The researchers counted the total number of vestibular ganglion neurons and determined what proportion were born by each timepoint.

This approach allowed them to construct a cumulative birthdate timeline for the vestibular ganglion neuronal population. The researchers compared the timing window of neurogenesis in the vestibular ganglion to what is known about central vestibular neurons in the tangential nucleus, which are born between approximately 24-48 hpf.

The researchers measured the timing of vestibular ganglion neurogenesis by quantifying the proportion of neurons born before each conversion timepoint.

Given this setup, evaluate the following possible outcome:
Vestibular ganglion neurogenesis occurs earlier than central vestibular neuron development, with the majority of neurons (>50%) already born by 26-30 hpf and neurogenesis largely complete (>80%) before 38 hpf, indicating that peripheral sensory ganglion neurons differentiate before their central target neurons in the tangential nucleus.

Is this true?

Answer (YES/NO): NO